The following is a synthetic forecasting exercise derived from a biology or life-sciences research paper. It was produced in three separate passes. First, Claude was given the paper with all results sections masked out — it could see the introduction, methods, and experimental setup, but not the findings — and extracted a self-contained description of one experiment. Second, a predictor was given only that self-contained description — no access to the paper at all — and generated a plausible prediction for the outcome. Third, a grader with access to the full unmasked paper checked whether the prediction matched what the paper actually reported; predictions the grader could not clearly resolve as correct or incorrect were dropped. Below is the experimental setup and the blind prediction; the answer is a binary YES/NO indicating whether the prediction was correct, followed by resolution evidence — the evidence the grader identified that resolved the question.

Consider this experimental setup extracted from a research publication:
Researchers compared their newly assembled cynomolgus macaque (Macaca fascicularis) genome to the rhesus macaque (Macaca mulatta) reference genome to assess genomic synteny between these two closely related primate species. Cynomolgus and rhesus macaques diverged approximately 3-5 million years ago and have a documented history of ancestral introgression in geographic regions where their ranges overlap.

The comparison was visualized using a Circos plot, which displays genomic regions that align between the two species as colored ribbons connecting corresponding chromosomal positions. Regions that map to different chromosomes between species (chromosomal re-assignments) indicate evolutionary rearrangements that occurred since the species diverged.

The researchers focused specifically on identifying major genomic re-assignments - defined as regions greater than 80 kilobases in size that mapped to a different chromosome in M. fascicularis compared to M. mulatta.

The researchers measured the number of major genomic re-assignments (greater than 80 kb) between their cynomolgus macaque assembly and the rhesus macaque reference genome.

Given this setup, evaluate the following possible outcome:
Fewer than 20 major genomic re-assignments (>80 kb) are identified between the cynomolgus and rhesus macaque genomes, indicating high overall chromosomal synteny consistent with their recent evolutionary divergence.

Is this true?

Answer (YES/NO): YES